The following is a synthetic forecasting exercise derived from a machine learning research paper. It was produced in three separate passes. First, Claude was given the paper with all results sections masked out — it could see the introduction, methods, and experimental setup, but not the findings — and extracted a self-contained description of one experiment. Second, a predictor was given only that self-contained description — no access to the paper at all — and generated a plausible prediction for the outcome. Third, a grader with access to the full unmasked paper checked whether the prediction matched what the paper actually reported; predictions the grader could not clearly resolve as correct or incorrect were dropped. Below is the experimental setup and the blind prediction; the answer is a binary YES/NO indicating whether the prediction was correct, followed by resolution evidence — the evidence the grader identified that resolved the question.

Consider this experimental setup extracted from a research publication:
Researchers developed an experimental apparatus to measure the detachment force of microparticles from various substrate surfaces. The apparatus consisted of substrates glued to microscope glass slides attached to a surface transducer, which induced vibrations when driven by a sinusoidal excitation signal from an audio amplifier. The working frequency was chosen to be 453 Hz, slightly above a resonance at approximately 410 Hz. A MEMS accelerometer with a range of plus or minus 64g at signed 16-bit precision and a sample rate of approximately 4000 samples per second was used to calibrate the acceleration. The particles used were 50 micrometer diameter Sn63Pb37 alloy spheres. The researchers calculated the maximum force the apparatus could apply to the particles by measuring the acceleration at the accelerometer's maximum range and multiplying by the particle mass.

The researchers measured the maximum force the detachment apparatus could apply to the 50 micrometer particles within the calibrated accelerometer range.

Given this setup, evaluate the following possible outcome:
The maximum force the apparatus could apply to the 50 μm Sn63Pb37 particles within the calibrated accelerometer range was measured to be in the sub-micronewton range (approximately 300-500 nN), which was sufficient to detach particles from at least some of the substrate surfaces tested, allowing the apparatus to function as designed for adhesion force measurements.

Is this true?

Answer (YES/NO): YES